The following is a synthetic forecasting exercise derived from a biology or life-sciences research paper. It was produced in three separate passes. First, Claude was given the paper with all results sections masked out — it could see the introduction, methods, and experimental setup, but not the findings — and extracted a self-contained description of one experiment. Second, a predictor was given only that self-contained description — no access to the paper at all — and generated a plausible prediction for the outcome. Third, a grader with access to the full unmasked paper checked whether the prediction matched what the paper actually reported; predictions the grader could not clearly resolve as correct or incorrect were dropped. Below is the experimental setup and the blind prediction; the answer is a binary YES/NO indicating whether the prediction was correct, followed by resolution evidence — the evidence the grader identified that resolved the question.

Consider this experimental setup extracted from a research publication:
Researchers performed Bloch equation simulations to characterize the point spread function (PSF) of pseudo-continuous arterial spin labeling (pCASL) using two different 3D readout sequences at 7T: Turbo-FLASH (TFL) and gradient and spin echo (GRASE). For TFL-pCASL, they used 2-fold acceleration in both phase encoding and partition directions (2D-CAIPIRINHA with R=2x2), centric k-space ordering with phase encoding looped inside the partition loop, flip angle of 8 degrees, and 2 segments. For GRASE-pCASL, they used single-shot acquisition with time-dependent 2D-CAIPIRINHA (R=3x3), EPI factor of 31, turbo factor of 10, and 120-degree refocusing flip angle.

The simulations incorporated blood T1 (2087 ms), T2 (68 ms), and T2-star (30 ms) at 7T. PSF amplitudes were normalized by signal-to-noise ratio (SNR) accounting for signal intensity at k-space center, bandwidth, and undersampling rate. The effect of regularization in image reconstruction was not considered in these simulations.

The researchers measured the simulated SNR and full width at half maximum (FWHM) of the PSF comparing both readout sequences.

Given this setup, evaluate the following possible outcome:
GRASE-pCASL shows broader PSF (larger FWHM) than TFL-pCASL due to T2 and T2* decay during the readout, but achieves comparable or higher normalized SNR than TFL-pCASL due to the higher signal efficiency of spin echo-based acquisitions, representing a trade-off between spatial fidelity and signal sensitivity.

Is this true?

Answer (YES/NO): NO